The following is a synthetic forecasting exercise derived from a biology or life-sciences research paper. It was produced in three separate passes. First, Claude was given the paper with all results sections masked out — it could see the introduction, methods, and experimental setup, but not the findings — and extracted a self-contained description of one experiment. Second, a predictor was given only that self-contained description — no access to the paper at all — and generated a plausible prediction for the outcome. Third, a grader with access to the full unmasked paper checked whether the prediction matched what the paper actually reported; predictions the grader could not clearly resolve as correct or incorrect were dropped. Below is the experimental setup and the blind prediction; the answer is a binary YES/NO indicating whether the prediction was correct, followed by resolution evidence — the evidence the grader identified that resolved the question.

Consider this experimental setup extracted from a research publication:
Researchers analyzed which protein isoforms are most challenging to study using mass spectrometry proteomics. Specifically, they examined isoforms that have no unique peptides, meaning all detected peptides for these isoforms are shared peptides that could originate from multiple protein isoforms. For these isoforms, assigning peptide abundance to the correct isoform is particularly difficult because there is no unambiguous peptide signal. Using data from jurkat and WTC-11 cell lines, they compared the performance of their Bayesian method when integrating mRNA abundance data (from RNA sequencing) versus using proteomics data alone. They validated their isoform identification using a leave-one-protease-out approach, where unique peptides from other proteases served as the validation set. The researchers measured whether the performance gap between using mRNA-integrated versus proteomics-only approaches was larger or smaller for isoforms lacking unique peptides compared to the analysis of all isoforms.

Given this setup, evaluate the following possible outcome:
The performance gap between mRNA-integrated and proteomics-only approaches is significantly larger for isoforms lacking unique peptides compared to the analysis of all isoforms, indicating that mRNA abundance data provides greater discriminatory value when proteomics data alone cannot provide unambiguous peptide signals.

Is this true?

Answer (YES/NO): YES